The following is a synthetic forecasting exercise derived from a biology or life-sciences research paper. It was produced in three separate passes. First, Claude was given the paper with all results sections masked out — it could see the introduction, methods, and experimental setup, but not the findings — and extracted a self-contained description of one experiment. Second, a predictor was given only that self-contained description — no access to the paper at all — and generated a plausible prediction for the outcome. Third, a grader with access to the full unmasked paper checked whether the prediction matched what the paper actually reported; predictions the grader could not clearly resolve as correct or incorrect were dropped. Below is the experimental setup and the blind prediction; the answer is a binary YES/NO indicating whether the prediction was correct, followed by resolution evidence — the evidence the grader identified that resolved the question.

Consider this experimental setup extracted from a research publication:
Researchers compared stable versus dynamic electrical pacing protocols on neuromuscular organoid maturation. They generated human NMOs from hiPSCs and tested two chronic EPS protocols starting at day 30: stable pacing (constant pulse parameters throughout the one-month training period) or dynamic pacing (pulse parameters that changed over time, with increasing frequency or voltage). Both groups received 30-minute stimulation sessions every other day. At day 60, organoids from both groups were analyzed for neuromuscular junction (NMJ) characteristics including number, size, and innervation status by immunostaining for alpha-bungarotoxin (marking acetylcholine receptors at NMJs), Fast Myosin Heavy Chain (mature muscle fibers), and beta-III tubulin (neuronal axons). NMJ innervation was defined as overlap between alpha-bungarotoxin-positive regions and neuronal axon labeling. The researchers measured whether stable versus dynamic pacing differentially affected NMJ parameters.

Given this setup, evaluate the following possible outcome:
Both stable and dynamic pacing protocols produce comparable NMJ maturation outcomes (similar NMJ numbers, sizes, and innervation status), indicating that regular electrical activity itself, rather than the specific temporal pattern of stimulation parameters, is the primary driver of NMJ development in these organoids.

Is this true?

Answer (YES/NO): YES